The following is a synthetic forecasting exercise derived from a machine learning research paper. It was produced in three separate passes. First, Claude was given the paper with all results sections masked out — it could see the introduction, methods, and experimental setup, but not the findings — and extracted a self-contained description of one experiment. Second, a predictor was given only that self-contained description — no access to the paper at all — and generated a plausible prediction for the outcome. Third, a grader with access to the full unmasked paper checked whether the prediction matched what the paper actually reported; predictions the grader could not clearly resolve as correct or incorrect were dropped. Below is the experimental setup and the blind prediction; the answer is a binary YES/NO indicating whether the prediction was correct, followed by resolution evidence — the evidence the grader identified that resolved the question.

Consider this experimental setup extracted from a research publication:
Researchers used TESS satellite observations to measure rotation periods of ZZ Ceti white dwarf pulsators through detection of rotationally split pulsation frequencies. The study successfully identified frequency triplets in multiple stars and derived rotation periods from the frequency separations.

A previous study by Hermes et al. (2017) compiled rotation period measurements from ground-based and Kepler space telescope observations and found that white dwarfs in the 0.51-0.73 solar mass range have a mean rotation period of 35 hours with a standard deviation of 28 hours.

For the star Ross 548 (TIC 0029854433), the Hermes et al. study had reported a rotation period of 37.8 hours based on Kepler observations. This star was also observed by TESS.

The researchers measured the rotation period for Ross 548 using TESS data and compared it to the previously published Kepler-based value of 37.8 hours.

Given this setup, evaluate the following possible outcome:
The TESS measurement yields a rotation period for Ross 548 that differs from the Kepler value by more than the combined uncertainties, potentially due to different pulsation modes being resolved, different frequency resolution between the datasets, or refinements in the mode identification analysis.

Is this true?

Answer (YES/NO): NO